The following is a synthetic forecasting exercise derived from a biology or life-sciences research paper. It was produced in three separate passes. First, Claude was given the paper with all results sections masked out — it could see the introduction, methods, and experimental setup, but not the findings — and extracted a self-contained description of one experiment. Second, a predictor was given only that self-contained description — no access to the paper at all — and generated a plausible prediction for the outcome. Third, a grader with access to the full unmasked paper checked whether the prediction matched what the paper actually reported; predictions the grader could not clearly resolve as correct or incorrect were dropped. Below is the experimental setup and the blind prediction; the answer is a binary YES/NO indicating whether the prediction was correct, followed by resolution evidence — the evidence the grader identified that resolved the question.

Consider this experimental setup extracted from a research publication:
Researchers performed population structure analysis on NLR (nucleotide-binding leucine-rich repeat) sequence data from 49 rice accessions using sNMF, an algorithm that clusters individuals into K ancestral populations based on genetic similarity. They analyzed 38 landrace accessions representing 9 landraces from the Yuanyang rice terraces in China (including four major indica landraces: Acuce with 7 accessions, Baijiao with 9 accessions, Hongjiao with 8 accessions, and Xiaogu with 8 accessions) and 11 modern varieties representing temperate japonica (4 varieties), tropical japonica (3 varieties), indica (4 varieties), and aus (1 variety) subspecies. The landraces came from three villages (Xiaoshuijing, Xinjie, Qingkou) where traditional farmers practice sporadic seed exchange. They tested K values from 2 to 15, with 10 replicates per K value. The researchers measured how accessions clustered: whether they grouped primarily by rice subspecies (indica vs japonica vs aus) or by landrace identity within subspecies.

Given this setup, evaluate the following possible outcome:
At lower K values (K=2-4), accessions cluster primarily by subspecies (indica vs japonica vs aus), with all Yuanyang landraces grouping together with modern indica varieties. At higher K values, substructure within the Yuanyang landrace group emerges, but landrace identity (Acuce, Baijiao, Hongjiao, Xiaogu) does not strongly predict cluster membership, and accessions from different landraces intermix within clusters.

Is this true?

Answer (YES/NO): NO